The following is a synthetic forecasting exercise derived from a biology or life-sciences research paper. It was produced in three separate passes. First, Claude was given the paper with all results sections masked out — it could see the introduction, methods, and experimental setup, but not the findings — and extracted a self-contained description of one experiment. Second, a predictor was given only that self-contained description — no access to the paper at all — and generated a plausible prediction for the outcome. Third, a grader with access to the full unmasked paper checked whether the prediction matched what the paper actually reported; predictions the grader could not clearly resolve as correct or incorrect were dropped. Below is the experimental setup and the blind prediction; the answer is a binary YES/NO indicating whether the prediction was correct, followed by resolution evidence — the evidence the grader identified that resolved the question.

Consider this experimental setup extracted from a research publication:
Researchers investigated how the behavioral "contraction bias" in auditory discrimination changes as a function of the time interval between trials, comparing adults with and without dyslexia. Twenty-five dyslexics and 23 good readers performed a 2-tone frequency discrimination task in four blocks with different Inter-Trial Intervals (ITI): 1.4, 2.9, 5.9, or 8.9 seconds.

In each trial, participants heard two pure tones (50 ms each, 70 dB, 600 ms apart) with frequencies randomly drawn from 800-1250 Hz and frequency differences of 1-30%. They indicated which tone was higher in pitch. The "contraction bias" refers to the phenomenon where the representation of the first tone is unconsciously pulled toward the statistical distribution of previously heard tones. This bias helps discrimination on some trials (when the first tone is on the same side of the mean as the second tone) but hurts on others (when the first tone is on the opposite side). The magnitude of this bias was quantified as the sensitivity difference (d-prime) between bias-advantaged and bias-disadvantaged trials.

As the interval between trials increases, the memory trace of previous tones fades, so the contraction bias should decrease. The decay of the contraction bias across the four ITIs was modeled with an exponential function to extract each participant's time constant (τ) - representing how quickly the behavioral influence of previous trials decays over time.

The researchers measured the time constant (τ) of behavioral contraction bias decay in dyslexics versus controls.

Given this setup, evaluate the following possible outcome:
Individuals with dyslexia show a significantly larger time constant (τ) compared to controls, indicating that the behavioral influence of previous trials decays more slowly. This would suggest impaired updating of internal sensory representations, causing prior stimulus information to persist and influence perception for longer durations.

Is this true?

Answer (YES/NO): NO